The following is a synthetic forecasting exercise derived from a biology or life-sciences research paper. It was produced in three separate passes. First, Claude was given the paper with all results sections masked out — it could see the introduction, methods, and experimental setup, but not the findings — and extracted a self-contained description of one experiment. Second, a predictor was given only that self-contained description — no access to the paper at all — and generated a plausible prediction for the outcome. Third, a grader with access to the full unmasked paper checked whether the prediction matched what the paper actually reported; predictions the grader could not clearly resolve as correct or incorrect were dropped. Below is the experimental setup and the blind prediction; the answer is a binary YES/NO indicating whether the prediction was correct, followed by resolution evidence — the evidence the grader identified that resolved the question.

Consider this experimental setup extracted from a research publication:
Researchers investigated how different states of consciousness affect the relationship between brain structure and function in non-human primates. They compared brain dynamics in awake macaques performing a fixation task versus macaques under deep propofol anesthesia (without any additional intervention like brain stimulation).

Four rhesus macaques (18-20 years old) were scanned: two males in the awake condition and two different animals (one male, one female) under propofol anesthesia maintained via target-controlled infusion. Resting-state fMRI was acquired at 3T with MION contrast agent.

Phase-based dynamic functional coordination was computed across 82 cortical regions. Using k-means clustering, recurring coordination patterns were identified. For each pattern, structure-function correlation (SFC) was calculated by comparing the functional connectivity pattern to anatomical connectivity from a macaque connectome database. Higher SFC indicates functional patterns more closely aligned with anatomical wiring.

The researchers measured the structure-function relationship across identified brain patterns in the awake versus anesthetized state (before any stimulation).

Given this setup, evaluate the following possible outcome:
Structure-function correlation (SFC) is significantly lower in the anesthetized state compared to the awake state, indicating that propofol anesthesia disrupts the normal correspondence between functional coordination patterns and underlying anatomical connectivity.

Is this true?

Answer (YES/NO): NO